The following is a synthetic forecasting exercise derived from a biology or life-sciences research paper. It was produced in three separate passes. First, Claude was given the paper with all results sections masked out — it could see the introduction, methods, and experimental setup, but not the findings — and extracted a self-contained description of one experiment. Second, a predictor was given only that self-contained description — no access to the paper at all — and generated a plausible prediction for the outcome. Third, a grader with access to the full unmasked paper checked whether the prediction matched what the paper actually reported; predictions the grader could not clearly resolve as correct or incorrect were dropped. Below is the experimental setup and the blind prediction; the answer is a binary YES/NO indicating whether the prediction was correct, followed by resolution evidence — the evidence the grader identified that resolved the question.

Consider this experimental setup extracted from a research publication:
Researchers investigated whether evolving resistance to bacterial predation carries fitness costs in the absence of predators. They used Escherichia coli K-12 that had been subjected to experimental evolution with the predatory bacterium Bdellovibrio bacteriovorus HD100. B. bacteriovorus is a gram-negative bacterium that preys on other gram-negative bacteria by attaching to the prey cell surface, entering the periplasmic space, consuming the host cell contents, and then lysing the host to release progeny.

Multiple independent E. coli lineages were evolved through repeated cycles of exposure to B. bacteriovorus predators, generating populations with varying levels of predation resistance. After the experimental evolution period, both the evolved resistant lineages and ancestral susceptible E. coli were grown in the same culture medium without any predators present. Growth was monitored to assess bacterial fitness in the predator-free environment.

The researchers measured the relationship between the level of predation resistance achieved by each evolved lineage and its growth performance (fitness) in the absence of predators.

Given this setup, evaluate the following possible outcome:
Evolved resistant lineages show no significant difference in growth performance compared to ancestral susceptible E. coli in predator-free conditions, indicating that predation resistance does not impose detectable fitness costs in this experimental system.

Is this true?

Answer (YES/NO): NO